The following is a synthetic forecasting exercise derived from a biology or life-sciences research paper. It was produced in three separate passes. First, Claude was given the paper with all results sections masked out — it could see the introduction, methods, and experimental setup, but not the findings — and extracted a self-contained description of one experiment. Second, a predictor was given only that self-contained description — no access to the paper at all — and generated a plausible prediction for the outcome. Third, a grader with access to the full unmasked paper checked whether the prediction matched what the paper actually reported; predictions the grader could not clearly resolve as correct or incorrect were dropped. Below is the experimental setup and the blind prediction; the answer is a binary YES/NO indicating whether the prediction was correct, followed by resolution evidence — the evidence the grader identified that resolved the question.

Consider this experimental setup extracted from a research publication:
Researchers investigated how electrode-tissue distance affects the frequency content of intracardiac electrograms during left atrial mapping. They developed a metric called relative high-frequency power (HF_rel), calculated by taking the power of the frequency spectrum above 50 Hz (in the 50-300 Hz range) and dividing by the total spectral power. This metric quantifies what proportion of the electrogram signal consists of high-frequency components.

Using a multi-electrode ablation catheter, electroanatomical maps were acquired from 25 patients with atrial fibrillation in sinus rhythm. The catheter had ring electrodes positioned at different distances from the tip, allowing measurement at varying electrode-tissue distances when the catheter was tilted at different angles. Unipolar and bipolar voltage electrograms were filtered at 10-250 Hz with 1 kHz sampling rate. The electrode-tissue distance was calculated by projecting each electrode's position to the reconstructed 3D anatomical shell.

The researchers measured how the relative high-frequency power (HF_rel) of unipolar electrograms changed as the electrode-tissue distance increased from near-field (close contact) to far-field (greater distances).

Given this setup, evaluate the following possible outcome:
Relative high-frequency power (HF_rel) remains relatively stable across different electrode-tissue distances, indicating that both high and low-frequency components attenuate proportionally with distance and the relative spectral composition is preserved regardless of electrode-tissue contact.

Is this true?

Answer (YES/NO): NO